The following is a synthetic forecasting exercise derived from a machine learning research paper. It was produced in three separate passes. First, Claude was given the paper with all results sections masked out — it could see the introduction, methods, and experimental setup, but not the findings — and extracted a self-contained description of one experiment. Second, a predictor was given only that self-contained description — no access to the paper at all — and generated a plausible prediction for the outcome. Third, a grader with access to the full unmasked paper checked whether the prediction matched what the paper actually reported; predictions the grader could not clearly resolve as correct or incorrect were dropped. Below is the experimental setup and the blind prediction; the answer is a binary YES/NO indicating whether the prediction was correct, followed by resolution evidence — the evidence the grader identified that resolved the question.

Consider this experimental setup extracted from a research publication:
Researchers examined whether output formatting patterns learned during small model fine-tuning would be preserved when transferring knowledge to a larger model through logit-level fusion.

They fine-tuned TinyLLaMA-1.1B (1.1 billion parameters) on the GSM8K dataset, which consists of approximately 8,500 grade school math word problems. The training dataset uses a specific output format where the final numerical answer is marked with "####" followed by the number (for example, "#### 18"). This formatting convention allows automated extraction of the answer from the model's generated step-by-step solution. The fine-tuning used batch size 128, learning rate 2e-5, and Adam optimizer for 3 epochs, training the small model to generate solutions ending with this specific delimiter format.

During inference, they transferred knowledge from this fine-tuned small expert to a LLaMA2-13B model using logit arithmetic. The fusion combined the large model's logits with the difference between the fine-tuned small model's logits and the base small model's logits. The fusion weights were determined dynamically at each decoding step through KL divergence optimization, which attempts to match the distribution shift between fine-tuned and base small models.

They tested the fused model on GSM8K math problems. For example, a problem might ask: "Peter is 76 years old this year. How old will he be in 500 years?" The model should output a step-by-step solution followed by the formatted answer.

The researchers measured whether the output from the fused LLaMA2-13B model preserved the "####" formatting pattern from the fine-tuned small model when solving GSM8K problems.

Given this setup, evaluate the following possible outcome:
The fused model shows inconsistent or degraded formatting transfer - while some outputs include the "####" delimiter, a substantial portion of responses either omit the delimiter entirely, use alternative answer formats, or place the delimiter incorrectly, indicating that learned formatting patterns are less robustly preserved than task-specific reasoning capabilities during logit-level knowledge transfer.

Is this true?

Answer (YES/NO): NO